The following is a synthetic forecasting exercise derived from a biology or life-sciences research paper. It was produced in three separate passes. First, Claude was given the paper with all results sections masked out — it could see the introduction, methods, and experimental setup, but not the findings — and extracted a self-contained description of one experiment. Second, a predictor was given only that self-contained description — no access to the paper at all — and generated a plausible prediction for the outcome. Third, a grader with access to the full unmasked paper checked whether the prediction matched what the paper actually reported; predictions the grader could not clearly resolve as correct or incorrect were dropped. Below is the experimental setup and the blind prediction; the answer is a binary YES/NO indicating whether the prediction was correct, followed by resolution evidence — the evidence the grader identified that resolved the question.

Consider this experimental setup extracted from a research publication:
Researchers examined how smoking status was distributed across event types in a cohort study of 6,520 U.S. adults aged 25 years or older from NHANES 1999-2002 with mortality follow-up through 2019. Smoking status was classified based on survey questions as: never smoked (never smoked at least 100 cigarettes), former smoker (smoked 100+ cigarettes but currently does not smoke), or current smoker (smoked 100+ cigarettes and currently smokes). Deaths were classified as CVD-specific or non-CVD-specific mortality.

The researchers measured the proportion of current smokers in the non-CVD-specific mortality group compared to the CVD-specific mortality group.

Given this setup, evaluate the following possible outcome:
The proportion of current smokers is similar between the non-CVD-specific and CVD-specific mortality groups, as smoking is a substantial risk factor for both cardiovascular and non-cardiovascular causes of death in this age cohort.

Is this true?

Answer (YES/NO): NO